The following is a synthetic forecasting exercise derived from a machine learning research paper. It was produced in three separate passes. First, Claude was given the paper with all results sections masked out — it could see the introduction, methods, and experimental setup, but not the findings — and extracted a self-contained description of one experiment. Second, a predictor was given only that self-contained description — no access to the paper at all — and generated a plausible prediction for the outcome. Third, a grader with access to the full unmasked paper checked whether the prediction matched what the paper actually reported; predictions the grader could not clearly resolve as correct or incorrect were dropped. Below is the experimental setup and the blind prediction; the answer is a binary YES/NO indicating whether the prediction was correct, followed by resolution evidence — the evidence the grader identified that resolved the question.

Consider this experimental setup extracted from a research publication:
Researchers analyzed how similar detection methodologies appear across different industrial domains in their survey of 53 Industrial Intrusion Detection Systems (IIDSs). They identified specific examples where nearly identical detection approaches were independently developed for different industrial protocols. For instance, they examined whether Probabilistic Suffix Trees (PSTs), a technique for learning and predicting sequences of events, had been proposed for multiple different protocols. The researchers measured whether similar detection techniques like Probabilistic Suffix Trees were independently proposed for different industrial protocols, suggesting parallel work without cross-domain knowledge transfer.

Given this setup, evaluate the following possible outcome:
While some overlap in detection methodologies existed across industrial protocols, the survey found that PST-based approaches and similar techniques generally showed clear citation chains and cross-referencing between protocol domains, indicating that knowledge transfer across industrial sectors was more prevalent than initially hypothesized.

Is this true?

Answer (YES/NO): NO